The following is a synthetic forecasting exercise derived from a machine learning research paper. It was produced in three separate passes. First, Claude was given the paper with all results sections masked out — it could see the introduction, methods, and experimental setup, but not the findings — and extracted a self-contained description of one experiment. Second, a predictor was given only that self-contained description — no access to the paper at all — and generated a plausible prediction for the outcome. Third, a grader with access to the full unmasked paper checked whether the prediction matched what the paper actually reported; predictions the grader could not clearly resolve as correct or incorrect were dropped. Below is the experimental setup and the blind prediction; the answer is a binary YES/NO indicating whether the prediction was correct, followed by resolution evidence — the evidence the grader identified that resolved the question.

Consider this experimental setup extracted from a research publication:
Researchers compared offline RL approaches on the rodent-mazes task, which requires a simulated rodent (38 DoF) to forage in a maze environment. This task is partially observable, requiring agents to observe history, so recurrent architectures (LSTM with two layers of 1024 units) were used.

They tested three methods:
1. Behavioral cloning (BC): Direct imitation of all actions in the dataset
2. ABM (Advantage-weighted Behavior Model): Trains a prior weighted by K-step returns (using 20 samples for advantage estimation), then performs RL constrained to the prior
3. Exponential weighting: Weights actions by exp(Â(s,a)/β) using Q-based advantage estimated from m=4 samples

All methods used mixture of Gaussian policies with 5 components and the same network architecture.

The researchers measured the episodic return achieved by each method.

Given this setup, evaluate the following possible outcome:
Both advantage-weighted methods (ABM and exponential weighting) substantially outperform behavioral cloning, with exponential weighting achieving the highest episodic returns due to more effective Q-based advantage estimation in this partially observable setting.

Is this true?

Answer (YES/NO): NO